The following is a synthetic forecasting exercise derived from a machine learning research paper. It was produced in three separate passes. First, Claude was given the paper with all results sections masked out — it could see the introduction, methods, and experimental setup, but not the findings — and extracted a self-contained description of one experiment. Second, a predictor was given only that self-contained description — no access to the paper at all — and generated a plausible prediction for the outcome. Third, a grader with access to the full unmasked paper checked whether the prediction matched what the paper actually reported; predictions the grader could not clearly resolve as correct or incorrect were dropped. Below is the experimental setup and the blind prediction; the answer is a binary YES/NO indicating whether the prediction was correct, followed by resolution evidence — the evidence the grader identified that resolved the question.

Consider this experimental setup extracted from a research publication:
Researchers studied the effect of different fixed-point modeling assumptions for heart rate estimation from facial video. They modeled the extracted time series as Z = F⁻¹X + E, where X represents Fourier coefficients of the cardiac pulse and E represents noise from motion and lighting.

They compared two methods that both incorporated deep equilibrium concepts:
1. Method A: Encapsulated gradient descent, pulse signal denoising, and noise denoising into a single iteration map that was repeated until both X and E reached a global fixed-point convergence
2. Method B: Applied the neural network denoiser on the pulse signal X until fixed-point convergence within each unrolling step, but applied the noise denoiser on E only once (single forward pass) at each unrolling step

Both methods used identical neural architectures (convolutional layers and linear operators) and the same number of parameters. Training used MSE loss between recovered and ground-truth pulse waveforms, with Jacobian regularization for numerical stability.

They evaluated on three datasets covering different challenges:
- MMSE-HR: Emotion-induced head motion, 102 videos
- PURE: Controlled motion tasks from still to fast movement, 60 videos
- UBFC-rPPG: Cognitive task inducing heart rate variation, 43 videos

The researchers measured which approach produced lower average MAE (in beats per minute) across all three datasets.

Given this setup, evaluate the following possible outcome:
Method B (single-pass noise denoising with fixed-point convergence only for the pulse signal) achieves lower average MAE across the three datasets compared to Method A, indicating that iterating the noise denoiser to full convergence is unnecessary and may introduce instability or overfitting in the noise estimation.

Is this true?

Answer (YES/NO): YES